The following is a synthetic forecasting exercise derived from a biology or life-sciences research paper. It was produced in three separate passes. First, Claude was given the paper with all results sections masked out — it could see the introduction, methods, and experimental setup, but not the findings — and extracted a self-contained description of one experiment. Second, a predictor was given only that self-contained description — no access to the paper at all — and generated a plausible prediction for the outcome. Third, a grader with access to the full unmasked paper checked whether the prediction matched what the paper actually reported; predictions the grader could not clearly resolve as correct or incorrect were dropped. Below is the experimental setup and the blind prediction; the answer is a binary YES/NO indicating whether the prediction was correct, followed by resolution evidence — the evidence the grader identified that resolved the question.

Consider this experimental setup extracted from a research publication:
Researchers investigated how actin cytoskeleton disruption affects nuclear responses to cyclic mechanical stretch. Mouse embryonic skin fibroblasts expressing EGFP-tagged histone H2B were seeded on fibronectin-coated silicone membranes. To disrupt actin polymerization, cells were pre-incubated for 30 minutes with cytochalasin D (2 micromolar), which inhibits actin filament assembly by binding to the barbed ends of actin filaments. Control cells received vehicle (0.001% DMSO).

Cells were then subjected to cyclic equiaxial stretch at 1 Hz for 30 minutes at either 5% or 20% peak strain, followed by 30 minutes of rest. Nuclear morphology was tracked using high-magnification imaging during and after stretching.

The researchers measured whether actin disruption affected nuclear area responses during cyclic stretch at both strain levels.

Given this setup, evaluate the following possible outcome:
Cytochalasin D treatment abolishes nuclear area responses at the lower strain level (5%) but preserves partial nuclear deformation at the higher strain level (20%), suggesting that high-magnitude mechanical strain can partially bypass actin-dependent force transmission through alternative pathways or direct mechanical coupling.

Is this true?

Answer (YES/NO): NO